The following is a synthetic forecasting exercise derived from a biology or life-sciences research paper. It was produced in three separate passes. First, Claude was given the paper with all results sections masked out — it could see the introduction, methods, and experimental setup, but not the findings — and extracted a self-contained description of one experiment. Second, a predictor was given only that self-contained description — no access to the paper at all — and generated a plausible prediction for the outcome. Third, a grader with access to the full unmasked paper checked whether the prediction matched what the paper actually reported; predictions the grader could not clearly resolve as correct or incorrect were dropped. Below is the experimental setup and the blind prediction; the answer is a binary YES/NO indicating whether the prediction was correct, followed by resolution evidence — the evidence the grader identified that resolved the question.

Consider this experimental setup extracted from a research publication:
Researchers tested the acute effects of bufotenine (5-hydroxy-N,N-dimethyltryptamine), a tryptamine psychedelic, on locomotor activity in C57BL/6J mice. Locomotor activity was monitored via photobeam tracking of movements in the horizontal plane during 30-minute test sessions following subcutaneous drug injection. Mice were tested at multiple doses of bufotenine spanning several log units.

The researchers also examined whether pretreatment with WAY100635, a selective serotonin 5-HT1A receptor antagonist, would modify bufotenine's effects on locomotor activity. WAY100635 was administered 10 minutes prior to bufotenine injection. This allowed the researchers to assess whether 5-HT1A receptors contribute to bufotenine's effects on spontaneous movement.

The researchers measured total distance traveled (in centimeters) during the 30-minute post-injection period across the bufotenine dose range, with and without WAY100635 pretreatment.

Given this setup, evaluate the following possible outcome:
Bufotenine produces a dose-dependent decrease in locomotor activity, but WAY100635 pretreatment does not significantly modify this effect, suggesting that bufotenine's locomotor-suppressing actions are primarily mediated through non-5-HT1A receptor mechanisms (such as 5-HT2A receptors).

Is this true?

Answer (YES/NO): NO